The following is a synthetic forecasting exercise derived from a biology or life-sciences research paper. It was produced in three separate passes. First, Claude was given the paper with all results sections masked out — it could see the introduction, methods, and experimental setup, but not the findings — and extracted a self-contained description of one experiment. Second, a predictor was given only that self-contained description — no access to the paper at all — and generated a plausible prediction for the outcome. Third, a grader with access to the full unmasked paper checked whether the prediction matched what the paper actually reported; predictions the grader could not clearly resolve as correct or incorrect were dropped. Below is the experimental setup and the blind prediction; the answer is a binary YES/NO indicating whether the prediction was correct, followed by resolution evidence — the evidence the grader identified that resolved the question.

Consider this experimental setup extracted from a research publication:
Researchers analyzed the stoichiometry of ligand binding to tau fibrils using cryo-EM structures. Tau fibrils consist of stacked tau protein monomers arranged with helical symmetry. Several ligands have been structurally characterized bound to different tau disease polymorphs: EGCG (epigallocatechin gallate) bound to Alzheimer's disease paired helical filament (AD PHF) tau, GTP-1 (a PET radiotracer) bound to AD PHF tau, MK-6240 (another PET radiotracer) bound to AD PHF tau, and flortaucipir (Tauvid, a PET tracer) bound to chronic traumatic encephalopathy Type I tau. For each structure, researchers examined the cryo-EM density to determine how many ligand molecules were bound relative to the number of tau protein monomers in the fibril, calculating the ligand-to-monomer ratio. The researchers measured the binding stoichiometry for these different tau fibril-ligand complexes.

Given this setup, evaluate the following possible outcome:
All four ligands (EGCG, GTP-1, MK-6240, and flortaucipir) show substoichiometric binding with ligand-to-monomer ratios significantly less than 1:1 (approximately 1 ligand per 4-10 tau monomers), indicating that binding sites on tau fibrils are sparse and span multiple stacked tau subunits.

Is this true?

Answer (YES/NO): NO